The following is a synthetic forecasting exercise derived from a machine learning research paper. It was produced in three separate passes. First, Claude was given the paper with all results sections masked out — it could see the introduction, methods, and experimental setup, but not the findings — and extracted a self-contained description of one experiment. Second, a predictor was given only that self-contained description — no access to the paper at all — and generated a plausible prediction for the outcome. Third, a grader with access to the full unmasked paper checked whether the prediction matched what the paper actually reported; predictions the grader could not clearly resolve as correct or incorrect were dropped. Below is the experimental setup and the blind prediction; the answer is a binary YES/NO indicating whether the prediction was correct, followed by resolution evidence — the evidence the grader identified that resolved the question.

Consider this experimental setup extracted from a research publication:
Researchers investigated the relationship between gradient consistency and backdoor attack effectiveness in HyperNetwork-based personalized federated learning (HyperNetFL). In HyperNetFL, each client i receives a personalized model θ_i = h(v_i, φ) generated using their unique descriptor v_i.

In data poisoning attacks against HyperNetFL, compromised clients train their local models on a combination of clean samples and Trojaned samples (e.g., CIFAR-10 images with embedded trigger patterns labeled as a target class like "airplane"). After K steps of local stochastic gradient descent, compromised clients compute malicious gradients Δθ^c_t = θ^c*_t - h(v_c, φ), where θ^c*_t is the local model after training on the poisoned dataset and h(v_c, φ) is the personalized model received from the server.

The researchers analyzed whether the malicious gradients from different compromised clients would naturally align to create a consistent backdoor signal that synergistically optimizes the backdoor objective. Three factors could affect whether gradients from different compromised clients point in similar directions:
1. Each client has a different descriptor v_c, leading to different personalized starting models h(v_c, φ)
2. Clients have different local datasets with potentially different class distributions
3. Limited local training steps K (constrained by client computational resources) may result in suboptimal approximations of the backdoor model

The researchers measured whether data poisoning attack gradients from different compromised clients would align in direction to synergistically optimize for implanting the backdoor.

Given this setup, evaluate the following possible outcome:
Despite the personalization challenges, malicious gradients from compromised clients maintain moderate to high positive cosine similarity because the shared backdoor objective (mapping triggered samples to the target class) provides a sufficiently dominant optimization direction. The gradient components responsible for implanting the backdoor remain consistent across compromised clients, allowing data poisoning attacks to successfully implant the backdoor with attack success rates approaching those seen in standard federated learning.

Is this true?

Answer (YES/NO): NO